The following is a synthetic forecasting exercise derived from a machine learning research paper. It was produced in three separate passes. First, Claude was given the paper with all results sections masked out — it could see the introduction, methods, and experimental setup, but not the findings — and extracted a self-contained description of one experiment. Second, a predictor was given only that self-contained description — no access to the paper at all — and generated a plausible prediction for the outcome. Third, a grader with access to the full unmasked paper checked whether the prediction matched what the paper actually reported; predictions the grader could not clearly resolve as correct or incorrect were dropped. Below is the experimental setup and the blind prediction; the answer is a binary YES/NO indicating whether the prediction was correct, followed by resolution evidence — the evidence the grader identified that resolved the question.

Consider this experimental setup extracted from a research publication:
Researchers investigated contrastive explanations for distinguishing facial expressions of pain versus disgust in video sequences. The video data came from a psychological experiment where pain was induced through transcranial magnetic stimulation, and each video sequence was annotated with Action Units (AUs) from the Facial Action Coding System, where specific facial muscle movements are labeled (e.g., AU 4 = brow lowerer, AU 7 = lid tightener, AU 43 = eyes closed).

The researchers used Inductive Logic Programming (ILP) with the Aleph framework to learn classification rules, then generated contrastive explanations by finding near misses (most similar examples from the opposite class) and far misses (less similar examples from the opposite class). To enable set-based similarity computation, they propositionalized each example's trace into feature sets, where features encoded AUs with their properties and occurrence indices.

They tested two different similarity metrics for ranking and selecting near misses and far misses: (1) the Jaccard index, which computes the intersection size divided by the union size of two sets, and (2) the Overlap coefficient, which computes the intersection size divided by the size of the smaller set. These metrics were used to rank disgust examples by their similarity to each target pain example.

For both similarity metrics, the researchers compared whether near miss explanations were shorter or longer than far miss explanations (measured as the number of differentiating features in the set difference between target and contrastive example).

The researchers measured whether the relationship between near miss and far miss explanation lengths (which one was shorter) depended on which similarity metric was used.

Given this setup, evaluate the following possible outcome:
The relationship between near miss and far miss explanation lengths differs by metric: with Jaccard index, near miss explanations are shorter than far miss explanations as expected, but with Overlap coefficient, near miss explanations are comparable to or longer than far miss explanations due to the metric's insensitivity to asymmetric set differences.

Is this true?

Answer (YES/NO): NO